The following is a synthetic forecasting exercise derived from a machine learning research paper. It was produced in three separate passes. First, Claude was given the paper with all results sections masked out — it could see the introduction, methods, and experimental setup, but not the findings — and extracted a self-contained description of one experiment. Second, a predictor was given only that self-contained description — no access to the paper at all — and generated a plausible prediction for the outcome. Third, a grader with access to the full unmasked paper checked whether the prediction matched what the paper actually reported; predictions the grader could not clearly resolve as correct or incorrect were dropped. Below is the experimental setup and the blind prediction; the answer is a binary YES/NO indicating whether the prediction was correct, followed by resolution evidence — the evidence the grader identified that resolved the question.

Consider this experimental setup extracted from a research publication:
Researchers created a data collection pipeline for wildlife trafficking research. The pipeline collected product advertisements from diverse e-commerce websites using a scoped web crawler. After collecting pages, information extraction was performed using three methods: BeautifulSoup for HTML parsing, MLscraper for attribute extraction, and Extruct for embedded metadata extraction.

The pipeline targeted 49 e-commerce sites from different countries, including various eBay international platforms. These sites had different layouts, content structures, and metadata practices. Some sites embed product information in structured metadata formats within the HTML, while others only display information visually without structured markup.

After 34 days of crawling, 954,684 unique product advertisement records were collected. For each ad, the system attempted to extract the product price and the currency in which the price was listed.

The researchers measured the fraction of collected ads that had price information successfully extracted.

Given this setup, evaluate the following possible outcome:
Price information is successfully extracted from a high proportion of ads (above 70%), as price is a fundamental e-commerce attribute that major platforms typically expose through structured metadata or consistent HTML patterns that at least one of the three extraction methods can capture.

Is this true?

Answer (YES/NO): YES